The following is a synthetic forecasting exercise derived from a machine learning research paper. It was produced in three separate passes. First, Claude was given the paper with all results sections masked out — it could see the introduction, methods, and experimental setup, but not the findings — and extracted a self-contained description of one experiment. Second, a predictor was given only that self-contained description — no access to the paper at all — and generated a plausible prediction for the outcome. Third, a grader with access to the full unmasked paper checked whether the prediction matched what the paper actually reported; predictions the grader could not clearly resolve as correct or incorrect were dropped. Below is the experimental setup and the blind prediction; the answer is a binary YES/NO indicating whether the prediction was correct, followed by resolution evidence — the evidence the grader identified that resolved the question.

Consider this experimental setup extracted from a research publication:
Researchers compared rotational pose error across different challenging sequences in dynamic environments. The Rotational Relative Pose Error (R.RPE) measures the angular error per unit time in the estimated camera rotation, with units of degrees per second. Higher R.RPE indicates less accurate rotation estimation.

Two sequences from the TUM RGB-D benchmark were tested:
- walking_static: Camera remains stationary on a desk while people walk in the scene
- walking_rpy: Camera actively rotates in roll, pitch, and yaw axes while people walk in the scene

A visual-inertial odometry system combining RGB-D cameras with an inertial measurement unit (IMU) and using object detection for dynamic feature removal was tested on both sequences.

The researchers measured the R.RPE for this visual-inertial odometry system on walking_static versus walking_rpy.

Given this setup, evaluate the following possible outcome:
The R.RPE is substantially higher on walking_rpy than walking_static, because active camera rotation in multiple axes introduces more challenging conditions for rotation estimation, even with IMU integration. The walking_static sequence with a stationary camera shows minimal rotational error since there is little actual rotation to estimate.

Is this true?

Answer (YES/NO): YES